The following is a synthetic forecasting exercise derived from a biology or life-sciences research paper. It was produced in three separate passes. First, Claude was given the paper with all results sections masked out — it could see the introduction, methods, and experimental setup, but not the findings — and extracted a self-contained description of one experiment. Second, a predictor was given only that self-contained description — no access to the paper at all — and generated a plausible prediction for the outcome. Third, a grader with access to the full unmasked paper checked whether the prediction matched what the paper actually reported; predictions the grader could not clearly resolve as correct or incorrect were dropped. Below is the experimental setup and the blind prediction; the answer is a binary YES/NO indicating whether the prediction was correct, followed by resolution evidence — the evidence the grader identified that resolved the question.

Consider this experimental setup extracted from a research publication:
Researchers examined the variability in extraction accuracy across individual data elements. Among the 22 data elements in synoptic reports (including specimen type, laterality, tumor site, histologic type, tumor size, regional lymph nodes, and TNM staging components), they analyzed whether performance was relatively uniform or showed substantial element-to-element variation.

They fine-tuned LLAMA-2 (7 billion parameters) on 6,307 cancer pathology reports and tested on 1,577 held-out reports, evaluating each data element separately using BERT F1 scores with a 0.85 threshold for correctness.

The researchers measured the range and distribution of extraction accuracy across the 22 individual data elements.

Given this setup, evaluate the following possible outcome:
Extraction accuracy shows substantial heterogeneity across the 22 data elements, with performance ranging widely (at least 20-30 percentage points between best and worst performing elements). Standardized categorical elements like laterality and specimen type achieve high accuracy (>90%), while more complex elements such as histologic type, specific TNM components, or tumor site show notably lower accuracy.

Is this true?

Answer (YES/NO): NO